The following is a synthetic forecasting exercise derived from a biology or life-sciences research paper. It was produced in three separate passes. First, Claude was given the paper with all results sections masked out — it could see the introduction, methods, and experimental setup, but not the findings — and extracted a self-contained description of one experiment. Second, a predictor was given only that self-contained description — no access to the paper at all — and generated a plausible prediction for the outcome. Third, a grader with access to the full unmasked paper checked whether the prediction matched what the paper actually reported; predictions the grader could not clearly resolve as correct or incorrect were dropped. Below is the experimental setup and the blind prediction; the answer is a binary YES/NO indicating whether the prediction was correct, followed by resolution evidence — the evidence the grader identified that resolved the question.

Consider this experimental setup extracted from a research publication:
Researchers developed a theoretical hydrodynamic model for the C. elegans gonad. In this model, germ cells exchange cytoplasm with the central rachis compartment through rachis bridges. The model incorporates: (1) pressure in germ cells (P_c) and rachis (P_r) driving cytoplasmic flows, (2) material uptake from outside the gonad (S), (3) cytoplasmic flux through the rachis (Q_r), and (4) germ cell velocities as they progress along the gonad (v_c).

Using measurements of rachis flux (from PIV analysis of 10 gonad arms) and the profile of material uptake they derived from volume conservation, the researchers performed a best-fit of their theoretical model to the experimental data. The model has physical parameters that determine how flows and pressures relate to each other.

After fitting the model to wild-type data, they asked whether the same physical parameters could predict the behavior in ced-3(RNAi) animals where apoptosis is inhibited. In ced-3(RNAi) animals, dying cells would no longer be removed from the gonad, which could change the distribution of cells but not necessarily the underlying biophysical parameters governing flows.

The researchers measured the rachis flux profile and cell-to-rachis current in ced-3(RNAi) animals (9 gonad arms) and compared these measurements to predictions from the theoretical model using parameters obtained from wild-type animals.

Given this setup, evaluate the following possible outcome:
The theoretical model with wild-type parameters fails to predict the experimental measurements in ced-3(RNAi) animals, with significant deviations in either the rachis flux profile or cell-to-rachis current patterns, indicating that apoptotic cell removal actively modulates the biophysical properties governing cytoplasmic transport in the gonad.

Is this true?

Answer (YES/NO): NO